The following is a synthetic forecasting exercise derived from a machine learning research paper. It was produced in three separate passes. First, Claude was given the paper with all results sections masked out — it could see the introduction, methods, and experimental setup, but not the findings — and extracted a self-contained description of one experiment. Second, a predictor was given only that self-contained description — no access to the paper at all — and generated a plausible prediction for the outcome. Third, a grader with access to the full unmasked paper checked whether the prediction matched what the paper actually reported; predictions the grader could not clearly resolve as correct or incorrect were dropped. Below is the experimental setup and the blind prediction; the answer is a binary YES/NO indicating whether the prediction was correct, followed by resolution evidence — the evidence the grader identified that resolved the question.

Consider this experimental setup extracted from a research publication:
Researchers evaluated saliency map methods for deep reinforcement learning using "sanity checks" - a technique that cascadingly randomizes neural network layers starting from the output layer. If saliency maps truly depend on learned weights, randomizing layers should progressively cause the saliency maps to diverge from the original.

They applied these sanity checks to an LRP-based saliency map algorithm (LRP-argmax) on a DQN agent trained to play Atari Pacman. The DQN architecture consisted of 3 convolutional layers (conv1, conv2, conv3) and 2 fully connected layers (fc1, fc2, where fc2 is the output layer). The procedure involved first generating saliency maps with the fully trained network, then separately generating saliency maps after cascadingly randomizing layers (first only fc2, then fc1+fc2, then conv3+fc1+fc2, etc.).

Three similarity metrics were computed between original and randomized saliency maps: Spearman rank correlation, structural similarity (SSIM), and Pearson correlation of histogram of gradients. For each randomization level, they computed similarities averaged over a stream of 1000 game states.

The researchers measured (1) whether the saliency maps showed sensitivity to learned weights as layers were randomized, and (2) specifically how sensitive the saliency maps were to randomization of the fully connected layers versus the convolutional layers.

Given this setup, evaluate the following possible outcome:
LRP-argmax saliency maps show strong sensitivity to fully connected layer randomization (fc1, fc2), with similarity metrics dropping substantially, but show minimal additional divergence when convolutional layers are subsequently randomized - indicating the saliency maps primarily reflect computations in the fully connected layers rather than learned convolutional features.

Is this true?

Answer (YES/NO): NO